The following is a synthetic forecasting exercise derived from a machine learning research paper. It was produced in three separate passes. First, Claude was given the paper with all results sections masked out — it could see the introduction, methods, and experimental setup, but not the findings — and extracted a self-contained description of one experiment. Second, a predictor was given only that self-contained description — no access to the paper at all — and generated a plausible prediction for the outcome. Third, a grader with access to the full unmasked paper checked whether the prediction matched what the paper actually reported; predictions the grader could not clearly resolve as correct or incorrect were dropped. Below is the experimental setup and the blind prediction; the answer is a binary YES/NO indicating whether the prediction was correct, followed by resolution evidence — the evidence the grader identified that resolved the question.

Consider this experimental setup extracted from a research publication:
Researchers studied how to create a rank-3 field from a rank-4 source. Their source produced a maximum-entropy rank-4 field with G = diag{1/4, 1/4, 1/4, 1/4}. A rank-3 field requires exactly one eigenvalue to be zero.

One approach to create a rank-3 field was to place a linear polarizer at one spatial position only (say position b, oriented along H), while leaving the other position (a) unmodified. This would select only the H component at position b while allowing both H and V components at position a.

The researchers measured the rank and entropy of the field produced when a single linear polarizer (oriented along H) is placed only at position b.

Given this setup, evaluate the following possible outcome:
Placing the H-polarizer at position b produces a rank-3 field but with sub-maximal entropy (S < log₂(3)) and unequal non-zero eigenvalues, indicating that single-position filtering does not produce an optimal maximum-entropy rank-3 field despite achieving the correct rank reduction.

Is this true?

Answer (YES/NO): NO